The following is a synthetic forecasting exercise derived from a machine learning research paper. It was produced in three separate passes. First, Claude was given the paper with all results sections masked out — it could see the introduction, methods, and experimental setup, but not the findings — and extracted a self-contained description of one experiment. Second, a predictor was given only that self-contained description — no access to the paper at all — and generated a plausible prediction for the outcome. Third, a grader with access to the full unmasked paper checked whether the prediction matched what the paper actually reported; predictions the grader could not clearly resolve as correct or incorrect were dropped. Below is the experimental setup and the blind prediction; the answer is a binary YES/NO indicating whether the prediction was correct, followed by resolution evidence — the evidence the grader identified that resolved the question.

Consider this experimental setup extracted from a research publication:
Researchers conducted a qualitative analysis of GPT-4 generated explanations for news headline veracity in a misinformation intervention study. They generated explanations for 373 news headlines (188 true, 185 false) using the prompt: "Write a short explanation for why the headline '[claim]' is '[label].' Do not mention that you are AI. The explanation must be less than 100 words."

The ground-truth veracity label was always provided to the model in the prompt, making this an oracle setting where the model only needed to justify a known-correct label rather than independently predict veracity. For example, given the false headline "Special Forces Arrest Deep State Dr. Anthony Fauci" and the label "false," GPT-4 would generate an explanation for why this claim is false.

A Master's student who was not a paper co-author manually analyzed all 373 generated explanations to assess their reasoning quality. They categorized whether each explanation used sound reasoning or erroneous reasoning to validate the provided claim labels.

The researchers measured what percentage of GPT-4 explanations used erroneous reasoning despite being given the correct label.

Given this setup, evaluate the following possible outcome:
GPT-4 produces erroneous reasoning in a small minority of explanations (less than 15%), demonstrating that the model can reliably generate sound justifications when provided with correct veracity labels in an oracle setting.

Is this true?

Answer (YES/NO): NO